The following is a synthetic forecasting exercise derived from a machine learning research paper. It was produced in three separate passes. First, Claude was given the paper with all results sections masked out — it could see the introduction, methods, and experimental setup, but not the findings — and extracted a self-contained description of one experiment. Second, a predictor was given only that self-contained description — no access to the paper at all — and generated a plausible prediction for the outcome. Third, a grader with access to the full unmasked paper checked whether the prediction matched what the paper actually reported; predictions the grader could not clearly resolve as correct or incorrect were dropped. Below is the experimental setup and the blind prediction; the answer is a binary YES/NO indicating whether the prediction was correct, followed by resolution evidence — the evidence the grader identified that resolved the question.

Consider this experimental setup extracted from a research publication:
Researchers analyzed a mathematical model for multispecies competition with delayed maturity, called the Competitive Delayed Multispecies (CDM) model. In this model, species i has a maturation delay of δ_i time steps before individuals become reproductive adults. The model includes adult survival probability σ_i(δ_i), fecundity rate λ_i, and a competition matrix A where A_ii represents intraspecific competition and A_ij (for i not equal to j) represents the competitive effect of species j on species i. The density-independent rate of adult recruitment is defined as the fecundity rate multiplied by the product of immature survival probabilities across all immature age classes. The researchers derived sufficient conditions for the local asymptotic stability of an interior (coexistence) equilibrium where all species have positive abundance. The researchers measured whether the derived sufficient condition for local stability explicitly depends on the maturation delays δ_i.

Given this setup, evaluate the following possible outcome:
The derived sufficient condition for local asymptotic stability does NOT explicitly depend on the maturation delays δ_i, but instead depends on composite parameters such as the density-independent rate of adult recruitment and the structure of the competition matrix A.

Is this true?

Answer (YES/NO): YES